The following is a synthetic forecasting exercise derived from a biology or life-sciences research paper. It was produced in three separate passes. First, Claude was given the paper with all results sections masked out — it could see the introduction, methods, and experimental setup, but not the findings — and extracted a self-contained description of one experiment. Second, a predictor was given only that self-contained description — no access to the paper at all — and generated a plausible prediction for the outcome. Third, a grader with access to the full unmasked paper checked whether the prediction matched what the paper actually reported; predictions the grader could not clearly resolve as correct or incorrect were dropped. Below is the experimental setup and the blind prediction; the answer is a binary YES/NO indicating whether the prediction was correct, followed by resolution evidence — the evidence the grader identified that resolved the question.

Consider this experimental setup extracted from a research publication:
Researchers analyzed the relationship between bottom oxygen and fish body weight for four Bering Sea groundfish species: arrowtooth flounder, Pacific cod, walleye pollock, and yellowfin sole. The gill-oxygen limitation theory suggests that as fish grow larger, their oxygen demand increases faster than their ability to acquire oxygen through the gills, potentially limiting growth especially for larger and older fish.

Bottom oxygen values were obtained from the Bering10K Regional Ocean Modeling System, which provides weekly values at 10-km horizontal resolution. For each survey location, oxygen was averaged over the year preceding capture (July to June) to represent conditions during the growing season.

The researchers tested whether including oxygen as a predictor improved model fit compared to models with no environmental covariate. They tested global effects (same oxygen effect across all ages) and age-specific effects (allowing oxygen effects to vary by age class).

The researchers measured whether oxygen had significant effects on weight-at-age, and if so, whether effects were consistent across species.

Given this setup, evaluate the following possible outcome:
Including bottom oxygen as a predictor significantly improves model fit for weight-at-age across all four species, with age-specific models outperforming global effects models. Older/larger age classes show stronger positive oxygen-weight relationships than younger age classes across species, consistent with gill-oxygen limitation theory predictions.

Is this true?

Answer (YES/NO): NO